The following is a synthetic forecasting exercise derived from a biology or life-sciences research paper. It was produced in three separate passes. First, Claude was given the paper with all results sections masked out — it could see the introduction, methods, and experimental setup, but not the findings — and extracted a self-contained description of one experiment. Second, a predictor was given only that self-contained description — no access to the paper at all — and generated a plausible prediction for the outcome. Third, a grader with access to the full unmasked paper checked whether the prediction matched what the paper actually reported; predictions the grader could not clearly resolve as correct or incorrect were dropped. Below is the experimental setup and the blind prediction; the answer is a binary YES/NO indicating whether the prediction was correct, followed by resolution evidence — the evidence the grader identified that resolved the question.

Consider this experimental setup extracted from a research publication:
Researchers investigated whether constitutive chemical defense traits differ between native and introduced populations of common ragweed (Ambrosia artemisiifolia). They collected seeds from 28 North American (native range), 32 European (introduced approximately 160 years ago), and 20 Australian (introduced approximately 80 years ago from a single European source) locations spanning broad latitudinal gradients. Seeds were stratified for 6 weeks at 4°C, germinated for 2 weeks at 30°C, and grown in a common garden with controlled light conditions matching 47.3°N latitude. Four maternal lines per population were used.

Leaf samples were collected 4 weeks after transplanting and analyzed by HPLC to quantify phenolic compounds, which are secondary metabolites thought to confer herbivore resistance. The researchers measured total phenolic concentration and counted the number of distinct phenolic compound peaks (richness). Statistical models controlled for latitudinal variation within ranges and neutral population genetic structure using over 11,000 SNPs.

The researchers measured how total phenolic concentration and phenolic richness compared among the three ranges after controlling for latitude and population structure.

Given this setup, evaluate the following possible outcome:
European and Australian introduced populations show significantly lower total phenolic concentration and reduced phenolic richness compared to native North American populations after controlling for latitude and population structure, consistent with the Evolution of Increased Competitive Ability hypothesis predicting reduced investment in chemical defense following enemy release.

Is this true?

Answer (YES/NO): NO